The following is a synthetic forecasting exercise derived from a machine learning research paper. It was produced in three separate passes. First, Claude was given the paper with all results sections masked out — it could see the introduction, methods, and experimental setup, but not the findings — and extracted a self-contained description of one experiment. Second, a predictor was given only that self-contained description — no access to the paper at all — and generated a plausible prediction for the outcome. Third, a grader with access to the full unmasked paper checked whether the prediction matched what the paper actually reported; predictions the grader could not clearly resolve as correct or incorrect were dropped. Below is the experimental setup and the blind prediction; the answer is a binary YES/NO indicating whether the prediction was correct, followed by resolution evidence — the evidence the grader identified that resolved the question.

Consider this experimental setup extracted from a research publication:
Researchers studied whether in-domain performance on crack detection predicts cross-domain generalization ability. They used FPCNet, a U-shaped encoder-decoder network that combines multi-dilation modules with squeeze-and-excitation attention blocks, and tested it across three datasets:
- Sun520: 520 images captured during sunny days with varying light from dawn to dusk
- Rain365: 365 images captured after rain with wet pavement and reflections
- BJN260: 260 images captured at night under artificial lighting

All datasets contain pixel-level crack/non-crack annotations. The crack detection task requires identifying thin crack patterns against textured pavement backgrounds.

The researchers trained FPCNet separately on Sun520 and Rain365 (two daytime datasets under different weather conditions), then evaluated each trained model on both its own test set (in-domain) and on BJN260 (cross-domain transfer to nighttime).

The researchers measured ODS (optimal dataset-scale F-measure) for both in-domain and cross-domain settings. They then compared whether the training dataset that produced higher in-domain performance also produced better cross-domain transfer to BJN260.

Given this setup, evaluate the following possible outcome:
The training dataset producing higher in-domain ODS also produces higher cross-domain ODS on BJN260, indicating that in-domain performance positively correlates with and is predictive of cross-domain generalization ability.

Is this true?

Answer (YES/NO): NO